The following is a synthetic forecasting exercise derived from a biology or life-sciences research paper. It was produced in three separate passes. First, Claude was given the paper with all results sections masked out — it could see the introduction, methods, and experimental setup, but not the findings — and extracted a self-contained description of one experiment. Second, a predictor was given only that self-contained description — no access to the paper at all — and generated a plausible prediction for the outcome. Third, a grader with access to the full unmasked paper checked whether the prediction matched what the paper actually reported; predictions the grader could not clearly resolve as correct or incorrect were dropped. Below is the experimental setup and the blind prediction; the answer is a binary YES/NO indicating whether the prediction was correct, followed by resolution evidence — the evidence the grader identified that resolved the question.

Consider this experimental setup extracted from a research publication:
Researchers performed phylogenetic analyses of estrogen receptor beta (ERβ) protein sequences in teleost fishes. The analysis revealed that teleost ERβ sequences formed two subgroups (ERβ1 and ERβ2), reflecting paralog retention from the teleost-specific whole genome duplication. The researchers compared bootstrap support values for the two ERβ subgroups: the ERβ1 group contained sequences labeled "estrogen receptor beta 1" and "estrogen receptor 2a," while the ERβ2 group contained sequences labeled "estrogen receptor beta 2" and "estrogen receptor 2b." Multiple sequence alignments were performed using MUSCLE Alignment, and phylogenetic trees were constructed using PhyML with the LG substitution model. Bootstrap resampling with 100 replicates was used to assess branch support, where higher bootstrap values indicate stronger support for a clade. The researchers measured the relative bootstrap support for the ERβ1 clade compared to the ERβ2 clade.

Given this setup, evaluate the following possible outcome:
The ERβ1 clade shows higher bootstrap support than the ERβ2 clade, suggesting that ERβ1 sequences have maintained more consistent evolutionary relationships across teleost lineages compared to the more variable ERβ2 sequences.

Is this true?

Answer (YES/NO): NO